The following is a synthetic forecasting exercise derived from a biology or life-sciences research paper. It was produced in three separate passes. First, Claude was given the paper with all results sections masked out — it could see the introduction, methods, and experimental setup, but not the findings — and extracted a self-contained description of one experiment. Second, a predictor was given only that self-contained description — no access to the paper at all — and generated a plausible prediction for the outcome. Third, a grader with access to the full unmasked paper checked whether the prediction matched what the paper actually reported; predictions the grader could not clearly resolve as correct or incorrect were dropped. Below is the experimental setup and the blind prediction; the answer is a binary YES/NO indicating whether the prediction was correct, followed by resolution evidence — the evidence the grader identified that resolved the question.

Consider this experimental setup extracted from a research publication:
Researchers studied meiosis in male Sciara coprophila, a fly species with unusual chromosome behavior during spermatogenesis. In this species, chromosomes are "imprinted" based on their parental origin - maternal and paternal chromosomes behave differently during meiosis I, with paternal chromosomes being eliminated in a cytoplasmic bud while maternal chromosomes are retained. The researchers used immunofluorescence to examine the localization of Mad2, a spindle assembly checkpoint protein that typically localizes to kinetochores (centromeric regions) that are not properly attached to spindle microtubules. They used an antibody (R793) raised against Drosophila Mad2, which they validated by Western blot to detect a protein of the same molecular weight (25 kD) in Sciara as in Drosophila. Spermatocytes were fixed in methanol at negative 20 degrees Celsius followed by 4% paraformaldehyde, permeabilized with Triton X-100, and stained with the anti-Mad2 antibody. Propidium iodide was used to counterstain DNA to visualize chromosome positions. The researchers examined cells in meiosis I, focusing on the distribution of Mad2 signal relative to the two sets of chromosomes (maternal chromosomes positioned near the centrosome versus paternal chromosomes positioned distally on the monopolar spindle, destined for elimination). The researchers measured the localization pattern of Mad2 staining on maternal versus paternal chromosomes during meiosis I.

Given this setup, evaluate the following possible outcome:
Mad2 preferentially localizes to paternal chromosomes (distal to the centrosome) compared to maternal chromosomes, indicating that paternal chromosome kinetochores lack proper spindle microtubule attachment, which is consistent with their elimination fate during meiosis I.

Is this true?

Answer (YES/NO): NO